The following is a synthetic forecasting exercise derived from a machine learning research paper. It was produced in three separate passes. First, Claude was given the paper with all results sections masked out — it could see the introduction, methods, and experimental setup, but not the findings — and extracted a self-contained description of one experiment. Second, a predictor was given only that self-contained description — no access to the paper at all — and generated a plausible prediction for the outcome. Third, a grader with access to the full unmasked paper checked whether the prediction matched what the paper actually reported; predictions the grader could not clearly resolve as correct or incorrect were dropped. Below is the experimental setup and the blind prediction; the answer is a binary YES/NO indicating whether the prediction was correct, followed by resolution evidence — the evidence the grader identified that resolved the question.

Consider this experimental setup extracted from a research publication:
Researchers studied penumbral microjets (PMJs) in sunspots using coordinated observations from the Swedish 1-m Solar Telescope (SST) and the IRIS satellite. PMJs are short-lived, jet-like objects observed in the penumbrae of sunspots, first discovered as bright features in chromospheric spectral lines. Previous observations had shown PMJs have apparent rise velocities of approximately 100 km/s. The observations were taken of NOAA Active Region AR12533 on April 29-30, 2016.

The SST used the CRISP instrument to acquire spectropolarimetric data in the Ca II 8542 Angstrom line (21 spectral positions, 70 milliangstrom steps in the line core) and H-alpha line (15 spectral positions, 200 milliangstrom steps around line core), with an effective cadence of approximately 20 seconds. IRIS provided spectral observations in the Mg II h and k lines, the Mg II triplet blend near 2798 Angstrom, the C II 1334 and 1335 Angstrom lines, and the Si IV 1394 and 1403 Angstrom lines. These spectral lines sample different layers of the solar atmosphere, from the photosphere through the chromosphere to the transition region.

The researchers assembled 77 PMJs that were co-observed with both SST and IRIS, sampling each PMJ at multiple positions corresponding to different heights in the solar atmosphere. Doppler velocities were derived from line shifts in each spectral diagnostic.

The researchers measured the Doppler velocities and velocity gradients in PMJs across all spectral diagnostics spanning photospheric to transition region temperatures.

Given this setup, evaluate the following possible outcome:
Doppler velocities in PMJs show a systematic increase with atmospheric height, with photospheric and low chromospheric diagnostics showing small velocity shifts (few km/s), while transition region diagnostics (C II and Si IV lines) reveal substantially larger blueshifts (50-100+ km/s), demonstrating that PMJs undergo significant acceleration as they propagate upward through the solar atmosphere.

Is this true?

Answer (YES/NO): NO